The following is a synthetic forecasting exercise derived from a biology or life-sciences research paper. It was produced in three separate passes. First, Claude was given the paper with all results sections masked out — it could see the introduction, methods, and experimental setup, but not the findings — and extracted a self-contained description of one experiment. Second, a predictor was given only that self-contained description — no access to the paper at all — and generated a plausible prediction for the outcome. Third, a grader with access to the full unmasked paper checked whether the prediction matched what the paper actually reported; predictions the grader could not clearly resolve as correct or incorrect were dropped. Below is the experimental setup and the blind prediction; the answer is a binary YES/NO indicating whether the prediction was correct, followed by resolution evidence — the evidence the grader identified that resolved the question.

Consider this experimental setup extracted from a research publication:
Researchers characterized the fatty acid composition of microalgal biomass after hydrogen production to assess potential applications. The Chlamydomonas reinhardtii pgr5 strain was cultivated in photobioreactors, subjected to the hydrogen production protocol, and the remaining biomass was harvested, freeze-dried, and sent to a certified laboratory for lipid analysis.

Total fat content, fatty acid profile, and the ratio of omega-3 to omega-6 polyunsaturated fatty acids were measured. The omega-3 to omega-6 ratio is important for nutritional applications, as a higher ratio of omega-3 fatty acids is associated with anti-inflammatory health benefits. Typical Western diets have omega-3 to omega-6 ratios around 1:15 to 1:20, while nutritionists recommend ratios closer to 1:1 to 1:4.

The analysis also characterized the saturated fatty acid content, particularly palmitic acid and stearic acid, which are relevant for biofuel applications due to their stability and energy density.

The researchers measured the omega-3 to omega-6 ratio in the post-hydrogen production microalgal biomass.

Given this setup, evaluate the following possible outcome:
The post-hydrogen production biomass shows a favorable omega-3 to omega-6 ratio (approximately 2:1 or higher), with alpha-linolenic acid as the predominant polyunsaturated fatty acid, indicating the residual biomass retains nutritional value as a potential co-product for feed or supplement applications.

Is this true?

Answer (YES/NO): YES